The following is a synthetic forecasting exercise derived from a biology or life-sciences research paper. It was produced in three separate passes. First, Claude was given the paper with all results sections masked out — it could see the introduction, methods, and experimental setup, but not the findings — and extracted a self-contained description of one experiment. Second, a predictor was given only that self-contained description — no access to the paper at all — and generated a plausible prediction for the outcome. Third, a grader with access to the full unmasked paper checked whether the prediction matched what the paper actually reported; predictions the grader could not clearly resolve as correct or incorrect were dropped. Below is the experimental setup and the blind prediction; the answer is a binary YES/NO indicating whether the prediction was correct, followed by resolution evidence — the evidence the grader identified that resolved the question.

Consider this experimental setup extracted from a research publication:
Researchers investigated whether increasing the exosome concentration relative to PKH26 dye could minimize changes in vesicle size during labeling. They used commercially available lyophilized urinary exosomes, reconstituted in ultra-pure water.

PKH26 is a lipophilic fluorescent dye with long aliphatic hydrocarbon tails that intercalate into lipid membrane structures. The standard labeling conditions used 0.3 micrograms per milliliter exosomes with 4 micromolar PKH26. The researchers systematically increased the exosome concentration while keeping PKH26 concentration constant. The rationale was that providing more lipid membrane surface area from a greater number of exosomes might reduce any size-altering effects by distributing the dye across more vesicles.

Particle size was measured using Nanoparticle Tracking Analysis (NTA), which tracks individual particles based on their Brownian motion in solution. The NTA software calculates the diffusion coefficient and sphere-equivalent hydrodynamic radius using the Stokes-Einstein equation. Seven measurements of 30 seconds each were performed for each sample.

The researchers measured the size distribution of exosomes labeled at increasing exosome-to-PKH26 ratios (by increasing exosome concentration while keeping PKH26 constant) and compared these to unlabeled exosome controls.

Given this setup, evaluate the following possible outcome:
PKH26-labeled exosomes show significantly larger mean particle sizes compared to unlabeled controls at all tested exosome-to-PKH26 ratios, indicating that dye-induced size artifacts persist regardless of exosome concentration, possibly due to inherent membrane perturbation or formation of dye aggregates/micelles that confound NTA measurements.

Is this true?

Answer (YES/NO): YES